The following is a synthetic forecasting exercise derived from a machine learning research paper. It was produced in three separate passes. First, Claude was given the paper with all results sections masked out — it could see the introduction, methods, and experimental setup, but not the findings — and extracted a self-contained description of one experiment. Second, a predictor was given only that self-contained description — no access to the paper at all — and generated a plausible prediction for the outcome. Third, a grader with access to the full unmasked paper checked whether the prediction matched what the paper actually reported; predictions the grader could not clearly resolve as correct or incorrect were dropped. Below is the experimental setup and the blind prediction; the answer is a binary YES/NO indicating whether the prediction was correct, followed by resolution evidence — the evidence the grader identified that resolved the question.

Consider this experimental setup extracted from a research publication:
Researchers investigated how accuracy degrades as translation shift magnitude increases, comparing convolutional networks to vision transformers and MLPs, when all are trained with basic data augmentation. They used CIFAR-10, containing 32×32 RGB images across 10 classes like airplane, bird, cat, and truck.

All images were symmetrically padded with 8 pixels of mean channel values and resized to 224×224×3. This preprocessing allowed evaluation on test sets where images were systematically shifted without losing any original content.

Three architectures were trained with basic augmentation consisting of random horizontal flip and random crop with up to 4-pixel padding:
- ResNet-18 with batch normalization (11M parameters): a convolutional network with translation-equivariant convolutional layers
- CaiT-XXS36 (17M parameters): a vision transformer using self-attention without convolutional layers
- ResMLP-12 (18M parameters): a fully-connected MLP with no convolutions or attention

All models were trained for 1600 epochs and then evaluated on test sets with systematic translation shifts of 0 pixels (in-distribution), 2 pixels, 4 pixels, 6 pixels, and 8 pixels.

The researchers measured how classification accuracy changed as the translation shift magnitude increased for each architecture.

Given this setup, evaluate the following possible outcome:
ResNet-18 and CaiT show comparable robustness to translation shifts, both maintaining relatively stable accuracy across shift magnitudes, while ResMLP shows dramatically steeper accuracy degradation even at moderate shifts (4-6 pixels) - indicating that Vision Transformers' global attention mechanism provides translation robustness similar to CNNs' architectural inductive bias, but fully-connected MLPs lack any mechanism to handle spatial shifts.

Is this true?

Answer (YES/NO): NO